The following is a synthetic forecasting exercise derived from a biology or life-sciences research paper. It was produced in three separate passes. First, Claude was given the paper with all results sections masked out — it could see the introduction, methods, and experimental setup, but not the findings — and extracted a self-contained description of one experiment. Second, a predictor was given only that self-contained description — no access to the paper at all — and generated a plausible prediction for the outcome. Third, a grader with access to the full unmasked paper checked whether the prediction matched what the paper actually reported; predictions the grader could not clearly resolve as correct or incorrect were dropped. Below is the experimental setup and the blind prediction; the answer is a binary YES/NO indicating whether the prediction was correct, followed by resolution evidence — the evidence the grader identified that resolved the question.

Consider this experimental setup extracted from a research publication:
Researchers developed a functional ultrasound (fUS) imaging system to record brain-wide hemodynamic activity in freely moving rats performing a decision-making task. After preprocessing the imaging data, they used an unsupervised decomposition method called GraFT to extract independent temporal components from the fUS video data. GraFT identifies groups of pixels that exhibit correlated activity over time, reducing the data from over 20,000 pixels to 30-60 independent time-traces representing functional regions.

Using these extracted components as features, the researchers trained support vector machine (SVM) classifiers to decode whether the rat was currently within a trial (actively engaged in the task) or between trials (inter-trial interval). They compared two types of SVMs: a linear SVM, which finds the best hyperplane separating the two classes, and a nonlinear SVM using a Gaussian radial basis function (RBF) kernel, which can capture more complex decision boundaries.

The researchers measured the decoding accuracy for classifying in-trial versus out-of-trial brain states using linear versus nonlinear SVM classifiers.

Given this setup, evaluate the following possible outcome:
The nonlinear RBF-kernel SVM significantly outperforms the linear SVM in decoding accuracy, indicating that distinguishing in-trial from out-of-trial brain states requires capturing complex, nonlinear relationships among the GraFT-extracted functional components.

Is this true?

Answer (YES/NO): YES